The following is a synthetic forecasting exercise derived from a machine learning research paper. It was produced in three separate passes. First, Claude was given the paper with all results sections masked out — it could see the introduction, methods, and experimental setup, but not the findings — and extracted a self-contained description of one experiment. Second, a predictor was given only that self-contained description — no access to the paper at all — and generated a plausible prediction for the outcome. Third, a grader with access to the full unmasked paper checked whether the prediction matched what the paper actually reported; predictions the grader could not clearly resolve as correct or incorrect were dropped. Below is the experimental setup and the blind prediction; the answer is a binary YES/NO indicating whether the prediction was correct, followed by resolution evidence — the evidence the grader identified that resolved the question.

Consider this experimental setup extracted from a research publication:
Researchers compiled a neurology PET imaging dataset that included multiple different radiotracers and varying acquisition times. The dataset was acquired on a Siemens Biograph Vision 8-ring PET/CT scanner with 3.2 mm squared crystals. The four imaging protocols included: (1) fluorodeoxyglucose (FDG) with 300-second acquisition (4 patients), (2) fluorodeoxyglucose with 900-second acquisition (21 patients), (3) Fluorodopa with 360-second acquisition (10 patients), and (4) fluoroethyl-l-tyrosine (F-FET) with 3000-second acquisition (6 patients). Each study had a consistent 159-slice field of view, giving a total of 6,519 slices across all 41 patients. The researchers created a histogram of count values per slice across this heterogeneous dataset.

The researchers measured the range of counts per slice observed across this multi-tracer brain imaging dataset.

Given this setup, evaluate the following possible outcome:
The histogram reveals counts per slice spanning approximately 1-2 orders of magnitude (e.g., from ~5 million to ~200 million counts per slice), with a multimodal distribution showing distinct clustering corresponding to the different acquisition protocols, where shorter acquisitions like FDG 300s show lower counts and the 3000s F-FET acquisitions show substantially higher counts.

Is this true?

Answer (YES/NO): NO